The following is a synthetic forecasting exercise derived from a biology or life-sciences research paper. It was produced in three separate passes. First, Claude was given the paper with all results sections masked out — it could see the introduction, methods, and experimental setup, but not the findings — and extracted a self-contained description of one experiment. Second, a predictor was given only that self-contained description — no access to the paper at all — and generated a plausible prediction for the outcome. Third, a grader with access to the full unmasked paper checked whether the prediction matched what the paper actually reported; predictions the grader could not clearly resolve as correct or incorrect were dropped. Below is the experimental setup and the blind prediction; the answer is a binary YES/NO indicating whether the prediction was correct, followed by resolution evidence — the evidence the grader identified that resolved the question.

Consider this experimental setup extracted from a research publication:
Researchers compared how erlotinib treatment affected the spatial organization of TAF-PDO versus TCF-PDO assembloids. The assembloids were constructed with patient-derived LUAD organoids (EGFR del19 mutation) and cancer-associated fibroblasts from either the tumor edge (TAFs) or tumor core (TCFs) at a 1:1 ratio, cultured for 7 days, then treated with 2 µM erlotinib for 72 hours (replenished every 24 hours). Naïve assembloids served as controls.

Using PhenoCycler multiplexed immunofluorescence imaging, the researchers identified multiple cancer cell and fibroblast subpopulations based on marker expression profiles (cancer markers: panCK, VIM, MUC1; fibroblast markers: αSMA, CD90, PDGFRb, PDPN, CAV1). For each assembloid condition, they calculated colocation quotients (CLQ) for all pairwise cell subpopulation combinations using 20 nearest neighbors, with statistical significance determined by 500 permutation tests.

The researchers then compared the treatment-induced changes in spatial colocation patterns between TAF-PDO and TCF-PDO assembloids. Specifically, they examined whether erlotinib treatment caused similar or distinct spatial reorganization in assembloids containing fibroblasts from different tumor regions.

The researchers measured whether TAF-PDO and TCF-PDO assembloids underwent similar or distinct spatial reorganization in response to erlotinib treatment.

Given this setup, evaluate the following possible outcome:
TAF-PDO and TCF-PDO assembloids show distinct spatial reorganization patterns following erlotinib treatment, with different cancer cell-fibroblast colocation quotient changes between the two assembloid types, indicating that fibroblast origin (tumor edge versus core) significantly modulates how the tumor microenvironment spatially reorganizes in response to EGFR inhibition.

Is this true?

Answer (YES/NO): YES